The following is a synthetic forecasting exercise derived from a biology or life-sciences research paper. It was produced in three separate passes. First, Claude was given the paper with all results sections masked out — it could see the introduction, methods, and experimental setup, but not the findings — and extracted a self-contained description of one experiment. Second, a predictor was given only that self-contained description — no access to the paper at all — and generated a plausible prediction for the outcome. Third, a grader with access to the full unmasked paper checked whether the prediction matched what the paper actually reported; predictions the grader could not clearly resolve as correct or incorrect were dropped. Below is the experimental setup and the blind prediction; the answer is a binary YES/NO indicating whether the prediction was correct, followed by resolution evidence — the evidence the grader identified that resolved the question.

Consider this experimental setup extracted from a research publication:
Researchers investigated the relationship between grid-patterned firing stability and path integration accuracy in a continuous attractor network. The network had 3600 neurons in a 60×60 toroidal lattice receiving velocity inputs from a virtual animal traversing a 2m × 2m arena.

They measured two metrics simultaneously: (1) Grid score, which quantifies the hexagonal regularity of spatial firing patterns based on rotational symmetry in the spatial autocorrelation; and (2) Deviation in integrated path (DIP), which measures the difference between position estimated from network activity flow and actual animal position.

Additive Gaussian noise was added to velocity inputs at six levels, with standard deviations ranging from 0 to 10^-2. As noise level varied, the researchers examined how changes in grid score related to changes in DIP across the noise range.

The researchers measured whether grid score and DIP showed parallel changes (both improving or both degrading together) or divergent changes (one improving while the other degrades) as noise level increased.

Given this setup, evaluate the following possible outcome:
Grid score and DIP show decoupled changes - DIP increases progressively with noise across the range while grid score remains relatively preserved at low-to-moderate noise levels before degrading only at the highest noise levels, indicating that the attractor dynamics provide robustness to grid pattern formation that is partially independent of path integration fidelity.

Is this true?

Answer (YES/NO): NO